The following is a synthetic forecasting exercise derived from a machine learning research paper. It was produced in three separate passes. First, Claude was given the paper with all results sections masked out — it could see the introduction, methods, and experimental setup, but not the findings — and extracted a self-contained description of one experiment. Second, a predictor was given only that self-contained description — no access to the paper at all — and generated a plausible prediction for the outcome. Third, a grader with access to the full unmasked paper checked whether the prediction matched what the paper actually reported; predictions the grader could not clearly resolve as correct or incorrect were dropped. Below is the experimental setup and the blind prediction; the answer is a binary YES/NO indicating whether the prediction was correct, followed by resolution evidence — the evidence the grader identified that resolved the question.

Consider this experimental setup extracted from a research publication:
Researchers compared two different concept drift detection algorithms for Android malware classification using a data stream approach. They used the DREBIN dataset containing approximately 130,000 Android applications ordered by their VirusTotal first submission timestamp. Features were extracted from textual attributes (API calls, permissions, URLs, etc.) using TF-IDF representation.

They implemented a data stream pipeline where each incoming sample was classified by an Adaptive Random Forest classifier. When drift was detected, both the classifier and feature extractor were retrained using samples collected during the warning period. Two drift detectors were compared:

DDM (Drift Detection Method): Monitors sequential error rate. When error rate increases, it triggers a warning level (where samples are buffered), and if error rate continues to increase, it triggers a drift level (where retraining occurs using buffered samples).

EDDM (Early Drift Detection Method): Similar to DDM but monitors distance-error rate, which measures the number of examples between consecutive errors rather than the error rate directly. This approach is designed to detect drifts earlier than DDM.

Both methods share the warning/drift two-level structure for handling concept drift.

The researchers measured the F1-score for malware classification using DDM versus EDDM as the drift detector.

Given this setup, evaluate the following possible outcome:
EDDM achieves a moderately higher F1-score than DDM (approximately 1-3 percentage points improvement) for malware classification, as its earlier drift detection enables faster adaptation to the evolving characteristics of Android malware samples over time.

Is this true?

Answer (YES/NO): YES